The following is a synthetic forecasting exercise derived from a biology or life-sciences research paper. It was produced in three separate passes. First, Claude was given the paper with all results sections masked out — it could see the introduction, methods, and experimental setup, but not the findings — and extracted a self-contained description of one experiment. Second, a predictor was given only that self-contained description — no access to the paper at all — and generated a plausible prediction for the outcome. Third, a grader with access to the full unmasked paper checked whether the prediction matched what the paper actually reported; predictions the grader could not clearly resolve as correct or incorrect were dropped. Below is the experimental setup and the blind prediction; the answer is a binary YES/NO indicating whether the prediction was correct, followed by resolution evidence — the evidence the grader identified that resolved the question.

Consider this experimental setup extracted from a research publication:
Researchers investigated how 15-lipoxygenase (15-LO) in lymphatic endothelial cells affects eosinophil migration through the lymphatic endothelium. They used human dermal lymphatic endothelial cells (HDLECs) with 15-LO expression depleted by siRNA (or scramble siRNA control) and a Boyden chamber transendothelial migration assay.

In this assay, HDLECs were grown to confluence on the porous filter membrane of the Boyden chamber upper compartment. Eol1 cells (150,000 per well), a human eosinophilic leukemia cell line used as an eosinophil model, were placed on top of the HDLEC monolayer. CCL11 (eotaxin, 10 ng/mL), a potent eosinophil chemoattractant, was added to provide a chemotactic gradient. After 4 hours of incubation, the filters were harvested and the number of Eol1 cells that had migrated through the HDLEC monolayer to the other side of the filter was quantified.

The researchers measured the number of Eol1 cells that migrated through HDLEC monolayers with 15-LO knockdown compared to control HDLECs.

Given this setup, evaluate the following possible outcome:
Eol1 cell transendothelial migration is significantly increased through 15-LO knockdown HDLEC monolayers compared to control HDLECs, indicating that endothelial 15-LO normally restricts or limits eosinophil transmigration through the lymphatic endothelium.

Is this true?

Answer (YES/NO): YES